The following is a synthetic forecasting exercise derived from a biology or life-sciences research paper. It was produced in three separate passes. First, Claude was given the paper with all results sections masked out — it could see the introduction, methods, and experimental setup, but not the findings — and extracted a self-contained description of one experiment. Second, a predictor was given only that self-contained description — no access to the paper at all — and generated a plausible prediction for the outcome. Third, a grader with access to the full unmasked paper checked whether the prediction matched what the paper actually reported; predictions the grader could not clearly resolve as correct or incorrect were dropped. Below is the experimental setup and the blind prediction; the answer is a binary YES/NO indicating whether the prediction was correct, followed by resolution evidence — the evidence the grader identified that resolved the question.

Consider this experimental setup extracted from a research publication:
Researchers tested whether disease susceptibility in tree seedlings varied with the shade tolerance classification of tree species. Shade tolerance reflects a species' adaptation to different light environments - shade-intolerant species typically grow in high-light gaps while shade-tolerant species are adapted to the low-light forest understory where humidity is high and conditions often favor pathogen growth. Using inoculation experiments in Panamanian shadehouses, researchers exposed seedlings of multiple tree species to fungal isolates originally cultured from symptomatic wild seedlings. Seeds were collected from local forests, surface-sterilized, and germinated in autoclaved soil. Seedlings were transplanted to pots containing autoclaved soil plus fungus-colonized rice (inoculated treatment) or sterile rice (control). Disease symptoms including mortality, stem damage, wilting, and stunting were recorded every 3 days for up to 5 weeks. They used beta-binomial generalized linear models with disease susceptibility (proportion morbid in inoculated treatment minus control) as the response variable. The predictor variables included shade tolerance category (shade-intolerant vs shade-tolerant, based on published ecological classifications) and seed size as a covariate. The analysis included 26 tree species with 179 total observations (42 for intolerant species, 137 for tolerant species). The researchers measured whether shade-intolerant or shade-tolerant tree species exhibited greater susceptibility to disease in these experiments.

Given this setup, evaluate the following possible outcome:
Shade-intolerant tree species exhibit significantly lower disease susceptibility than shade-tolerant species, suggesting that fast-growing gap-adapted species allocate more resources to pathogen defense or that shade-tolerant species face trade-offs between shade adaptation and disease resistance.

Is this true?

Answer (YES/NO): NO